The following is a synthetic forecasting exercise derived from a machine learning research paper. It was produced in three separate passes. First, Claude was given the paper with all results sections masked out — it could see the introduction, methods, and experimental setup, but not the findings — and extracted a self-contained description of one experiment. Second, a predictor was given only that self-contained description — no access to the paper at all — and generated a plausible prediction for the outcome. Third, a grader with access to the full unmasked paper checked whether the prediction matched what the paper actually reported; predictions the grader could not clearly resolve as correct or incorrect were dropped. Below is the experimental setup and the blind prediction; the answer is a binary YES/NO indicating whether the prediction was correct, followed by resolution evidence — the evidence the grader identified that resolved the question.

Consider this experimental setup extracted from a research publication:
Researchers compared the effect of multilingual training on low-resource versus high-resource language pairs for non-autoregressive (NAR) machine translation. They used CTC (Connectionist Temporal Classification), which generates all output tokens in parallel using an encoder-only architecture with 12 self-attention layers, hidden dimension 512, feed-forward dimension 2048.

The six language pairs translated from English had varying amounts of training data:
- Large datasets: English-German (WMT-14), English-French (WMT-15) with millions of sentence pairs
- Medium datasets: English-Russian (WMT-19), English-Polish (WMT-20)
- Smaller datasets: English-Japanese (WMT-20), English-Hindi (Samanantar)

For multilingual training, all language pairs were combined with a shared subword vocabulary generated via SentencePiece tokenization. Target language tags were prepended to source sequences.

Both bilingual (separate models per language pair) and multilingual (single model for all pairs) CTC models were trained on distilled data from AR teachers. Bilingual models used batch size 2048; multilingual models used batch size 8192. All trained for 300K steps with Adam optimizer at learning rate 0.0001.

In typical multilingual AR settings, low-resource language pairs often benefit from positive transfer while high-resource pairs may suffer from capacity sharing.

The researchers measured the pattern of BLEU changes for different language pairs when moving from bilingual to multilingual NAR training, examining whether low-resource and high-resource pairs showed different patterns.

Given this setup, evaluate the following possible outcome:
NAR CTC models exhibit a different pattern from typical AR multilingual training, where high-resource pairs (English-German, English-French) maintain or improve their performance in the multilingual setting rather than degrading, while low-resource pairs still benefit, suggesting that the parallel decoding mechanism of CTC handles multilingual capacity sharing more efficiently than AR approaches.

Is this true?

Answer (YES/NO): NO